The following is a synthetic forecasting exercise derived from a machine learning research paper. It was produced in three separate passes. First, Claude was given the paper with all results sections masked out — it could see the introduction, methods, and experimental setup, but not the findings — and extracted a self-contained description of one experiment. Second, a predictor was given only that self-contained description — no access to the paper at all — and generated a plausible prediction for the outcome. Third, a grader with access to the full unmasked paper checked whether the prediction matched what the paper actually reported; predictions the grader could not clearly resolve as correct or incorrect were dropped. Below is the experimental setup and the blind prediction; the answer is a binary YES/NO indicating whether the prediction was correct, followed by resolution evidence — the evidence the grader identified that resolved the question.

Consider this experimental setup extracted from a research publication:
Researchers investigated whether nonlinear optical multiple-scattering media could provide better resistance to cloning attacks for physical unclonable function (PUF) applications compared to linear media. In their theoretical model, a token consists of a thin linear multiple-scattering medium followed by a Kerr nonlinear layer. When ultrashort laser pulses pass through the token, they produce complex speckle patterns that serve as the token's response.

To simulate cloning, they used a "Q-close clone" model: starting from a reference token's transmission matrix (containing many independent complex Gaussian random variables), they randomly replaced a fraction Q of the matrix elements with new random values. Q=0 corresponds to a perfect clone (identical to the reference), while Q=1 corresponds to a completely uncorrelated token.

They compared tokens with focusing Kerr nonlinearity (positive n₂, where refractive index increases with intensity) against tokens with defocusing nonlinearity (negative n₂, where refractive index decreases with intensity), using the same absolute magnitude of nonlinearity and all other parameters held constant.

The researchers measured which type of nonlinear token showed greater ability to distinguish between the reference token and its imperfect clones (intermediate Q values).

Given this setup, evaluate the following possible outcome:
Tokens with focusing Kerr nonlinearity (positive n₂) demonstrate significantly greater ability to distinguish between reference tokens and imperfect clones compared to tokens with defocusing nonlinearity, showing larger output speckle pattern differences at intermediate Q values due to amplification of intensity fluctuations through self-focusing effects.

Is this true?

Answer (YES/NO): YES